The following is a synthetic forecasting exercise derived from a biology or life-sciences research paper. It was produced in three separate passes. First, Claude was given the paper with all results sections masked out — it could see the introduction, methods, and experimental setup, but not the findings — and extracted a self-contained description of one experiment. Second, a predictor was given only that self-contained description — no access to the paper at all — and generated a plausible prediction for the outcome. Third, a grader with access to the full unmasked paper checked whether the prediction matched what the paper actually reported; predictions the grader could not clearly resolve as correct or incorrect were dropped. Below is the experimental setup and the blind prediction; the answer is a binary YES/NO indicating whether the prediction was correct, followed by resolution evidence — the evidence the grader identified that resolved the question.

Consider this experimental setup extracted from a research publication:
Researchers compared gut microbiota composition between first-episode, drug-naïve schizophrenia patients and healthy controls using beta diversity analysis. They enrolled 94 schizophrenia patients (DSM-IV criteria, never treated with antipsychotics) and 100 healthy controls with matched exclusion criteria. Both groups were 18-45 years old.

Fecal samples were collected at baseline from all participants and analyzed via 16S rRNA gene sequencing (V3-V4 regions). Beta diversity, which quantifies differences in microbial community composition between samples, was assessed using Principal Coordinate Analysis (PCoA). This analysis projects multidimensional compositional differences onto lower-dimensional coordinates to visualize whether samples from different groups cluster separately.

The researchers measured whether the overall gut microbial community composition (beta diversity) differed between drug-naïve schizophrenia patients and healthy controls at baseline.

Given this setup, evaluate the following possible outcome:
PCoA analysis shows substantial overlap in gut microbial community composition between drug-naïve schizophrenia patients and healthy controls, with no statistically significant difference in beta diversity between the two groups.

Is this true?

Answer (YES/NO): NO